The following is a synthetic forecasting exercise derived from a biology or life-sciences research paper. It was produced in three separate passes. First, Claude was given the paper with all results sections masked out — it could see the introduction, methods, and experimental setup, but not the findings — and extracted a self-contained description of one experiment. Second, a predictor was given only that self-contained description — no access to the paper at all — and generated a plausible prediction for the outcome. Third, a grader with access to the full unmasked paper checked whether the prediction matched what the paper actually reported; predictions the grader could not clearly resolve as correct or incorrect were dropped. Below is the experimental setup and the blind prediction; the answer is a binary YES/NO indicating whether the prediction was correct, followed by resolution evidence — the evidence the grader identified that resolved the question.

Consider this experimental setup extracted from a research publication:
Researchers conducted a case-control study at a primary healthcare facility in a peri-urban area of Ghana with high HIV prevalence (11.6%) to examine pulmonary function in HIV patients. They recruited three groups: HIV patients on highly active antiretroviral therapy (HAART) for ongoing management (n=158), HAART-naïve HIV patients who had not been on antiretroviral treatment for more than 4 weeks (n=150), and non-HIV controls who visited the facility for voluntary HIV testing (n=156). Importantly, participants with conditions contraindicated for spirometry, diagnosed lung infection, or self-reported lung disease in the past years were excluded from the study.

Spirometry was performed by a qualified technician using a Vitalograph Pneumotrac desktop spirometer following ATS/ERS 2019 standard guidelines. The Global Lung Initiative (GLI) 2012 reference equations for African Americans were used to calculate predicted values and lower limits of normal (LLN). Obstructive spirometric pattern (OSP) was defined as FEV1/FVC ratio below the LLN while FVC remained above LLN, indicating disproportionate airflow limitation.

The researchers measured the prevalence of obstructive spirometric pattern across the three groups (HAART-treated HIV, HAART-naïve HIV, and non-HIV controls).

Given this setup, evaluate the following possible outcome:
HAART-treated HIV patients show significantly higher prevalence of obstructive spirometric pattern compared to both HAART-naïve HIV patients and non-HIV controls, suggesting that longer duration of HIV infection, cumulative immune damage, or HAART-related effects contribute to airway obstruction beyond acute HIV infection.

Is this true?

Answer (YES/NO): NO